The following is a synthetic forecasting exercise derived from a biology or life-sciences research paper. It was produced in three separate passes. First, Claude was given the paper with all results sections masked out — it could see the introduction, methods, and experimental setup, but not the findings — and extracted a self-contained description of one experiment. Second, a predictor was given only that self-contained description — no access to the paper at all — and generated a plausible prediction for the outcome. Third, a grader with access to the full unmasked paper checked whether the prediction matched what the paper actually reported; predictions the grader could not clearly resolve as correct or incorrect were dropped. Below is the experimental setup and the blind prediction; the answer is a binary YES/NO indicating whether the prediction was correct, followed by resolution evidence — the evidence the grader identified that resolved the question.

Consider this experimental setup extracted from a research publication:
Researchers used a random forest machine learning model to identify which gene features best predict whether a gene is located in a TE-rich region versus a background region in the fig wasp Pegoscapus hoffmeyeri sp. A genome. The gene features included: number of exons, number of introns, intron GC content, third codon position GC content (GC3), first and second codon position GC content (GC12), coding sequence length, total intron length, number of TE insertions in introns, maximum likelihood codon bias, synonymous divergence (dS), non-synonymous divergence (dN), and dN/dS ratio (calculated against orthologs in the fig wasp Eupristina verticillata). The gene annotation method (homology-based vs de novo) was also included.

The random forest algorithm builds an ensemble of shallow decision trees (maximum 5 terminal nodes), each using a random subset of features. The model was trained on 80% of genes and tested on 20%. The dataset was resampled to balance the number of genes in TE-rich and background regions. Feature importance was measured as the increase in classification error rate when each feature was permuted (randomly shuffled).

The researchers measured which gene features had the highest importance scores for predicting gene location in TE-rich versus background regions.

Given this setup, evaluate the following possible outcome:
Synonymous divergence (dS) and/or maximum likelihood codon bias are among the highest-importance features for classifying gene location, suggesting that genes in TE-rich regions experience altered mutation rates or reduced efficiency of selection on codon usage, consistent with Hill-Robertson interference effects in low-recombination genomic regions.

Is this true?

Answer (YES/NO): NO